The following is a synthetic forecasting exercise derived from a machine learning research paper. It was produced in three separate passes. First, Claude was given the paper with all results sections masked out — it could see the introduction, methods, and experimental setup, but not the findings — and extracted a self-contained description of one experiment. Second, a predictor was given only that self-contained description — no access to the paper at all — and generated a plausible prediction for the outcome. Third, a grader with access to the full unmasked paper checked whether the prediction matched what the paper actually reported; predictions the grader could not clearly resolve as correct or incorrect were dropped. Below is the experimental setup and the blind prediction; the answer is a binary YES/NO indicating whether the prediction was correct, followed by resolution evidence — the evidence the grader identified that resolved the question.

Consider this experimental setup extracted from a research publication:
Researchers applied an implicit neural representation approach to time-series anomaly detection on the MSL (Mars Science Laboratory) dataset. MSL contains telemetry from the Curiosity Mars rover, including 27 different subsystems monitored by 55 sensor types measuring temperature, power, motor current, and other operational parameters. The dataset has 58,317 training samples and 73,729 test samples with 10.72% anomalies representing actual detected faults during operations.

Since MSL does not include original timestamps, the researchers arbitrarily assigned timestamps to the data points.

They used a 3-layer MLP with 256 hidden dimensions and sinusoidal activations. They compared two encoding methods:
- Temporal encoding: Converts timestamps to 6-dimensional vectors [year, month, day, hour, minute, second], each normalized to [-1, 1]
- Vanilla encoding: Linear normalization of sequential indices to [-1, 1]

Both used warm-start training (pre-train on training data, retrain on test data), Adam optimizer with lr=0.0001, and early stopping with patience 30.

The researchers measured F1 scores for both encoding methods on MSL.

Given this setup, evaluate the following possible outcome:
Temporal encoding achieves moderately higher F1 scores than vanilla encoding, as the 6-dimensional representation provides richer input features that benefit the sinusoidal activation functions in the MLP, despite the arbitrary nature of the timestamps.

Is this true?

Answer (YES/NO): NO